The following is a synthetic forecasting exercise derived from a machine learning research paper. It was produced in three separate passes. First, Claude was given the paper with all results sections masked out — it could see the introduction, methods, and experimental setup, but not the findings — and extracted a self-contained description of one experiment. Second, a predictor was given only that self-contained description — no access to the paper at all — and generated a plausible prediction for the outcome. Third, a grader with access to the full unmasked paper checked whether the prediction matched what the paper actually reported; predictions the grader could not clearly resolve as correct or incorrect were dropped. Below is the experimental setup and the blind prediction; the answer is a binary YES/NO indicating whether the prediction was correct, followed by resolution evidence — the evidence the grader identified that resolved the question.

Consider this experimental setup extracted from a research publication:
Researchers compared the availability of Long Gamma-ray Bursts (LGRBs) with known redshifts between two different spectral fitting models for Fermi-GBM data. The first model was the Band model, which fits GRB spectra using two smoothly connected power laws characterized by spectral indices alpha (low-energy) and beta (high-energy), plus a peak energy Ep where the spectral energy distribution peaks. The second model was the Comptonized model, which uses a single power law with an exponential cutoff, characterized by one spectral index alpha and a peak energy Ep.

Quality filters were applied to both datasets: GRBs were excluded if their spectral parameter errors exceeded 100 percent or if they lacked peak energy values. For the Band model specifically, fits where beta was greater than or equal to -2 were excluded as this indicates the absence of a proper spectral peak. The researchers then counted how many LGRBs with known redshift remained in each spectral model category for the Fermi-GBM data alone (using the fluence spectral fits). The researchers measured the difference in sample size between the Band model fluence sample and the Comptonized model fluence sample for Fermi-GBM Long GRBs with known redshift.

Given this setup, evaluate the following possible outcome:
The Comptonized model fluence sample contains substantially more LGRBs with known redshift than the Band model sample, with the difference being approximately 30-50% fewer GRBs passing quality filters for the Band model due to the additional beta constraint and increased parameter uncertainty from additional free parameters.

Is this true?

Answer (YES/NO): NO